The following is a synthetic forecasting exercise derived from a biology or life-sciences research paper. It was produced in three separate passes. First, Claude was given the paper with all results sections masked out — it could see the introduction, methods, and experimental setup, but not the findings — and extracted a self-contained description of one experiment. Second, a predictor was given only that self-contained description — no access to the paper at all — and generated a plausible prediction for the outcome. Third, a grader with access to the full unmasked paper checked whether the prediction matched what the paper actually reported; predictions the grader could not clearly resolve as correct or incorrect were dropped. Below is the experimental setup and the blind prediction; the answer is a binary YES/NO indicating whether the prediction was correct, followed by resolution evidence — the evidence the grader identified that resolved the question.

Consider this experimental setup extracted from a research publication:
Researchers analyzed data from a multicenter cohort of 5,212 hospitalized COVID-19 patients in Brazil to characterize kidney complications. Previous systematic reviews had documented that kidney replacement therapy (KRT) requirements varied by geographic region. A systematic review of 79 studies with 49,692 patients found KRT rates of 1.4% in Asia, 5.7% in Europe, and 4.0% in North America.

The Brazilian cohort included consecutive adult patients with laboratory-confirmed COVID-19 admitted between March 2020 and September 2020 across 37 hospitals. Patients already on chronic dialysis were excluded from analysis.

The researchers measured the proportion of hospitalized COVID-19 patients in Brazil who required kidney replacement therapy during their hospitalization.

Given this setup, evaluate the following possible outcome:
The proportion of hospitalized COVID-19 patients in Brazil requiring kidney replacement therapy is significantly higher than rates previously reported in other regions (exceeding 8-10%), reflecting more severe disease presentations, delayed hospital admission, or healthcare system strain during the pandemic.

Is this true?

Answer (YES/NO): NO